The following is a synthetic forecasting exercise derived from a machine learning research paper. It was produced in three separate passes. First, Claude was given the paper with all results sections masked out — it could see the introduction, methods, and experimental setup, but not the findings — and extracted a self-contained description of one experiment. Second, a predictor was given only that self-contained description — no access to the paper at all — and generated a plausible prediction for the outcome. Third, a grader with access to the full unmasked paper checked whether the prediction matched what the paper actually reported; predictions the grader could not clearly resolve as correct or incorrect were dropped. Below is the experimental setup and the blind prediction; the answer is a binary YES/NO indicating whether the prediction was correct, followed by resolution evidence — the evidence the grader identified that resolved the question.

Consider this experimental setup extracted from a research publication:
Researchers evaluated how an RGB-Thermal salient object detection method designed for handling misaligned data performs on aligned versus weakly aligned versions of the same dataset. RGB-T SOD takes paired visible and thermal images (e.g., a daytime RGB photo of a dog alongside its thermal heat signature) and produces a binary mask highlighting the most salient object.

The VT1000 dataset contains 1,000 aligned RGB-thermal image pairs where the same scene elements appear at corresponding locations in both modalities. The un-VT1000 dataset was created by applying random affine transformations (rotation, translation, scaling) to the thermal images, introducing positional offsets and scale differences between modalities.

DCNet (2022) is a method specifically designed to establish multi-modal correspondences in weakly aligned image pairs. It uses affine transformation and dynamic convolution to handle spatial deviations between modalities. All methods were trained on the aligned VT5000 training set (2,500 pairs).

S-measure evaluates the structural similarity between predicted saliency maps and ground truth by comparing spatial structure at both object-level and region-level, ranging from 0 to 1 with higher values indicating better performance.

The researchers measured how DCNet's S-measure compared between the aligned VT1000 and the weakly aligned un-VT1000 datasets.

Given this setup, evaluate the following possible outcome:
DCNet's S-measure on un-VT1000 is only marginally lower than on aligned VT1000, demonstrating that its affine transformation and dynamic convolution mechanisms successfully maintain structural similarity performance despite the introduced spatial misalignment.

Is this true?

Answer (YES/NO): NO